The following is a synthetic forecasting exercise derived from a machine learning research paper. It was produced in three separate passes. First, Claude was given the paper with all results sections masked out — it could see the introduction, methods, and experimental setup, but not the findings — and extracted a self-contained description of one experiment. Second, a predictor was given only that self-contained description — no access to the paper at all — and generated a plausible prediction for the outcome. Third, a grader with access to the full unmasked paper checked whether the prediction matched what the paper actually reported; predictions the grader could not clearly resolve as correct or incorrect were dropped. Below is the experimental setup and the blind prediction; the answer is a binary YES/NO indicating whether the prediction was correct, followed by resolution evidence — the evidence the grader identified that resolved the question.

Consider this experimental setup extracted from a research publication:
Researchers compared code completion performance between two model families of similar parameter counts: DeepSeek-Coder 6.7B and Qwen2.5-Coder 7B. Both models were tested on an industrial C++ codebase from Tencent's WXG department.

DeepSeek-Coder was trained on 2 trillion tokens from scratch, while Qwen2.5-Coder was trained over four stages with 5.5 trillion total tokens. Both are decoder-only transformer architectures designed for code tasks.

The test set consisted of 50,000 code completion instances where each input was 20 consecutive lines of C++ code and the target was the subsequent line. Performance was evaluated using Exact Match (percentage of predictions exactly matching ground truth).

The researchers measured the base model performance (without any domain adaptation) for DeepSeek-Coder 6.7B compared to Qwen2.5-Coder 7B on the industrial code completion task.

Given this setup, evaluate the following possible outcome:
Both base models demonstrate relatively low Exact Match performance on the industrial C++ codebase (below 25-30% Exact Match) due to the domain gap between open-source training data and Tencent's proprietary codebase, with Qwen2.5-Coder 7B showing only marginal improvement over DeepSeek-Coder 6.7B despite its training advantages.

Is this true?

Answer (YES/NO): YES